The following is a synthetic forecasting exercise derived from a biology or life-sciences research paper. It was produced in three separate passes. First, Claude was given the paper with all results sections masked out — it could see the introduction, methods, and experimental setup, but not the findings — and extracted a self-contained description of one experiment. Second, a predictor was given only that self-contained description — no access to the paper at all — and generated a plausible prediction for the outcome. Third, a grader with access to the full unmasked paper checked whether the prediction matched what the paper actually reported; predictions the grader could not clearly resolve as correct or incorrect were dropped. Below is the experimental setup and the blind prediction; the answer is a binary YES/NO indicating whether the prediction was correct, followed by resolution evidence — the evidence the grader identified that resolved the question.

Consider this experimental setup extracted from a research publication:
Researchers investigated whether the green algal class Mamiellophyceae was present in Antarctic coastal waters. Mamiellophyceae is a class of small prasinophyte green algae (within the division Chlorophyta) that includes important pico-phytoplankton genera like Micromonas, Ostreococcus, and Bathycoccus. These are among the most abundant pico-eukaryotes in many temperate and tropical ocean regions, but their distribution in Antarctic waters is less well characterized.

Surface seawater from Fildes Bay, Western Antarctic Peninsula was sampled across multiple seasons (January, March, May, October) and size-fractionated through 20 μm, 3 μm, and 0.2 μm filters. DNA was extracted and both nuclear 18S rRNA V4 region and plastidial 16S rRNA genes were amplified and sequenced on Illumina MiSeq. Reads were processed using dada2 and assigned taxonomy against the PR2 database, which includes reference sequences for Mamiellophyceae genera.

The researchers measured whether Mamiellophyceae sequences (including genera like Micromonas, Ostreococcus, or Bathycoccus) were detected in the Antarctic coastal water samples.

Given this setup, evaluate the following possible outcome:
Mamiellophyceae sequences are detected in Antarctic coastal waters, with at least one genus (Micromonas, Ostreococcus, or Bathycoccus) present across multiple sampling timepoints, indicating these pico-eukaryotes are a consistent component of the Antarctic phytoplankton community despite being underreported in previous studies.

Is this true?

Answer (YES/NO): YES